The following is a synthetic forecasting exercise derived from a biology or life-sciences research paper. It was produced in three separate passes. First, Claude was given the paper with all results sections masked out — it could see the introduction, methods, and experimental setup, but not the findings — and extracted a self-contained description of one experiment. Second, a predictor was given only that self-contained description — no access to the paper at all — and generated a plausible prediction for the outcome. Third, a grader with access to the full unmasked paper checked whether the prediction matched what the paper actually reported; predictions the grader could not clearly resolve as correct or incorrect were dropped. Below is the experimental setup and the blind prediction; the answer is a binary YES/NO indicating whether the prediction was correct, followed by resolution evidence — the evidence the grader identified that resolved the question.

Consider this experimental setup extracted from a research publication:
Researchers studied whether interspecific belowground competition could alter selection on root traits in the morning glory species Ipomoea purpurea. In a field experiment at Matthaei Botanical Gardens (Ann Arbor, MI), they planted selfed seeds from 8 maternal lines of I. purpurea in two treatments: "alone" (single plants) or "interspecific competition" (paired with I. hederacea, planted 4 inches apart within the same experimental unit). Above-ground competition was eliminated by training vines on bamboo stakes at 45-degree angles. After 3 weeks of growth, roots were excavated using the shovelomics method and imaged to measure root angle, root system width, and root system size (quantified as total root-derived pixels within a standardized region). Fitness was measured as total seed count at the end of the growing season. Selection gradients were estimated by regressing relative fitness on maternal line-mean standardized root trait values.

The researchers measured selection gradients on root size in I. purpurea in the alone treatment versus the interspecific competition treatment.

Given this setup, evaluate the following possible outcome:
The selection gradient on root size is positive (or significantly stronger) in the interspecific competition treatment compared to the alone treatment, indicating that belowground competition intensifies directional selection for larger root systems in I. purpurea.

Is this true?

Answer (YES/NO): NO